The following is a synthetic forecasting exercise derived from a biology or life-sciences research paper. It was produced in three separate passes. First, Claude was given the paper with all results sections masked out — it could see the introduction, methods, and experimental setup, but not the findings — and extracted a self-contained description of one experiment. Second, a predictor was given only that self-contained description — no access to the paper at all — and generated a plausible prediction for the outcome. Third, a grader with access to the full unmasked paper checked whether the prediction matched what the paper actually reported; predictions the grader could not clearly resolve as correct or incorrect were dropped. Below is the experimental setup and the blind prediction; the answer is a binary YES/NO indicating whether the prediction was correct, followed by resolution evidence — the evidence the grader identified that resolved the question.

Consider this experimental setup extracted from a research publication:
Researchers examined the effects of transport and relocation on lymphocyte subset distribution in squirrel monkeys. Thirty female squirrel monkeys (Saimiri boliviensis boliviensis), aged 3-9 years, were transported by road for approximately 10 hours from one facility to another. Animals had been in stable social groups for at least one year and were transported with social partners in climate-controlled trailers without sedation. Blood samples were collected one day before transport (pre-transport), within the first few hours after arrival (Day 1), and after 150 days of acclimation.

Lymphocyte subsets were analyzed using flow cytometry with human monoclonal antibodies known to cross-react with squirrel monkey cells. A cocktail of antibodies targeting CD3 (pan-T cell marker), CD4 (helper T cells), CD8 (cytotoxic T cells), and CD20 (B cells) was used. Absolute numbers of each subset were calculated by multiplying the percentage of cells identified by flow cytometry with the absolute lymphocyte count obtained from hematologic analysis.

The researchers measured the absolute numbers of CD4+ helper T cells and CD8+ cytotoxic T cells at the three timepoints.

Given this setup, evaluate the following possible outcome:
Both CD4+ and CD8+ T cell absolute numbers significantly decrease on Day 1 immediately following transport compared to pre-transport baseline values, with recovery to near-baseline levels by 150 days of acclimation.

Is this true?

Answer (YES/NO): NO